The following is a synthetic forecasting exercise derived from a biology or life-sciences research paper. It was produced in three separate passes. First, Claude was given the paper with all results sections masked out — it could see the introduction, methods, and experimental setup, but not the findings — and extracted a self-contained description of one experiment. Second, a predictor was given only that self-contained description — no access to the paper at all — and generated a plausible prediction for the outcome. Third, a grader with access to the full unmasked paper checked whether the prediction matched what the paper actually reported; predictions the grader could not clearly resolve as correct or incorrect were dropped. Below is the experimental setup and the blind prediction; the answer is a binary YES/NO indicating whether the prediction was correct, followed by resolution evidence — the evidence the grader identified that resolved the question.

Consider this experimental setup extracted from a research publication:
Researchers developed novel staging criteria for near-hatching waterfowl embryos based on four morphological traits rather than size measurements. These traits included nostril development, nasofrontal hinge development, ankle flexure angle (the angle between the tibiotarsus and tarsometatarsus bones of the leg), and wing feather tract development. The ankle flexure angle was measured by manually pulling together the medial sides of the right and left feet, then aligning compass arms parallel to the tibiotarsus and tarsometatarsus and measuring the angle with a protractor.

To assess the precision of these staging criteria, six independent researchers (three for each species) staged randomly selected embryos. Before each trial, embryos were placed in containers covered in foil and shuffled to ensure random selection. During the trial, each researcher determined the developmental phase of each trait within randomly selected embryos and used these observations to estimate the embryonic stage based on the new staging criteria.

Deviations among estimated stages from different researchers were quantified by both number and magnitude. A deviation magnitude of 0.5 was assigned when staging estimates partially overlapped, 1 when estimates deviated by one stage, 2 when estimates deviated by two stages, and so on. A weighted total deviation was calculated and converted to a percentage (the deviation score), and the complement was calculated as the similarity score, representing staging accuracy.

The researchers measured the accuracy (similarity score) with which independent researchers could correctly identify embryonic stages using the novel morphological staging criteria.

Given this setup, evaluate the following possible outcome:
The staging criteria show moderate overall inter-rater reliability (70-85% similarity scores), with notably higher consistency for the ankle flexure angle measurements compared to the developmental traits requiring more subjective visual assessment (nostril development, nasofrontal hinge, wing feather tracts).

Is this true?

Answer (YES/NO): NO